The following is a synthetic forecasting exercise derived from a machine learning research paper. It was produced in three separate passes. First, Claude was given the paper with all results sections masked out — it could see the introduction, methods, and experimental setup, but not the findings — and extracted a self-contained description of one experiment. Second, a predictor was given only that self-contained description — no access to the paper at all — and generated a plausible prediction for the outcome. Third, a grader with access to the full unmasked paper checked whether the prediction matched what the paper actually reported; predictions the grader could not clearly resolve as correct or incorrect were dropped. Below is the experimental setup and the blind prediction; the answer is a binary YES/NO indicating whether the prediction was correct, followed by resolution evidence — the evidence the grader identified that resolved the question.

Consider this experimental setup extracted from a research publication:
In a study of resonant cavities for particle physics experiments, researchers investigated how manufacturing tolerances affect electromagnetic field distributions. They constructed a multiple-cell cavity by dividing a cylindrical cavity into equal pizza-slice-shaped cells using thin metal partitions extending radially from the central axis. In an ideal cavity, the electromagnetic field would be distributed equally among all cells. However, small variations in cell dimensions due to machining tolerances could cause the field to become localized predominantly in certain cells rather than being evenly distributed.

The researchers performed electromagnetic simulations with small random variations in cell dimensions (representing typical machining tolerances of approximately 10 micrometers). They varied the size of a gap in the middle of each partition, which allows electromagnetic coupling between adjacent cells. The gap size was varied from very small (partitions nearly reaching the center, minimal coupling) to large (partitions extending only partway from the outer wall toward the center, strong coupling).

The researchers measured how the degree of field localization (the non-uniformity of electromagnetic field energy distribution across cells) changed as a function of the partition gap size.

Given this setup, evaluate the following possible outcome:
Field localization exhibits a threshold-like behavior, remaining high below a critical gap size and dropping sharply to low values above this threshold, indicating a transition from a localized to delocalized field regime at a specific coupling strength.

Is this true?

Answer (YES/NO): NO